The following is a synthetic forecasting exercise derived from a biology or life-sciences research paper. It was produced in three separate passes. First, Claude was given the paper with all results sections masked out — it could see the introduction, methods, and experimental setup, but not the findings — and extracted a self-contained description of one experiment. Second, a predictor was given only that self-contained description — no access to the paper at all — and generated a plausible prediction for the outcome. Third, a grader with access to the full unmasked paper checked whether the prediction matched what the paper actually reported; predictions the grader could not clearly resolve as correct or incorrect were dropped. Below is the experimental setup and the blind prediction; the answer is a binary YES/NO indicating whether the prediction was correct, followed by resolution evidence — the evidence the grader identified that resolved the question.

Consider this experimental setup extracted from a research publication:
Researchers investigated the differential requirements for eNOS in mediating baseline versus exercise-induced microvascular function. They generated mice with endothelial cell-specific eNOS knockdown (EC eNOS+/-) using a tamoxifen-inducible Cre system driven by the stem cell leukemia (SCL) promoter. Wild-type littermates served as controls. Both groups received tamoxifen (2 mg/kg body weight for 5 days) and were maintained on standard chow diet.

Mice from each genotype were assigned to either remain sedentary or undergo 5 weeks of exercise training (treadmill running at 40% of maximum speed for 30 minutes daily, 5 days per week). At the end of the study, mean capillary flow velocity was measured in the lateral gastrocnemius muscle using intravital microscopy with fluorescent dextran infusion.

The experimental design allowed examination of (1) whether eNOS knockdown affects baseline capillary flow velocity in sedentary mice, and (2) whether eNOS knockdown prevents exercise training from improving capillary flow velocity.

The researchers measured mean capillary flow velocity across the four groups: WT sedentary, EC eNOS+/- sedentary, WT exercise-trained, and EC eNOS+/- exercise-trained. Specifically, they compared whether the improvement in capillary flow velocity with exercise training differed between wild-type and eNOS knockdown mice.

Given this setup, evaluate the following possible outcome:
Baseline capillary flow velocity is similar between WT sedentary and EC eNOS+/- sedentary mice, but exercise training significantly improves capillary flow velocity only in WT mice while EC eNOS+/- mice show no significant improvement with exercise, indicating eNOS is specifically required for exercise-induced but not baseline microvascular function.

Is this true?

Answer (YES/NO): NO